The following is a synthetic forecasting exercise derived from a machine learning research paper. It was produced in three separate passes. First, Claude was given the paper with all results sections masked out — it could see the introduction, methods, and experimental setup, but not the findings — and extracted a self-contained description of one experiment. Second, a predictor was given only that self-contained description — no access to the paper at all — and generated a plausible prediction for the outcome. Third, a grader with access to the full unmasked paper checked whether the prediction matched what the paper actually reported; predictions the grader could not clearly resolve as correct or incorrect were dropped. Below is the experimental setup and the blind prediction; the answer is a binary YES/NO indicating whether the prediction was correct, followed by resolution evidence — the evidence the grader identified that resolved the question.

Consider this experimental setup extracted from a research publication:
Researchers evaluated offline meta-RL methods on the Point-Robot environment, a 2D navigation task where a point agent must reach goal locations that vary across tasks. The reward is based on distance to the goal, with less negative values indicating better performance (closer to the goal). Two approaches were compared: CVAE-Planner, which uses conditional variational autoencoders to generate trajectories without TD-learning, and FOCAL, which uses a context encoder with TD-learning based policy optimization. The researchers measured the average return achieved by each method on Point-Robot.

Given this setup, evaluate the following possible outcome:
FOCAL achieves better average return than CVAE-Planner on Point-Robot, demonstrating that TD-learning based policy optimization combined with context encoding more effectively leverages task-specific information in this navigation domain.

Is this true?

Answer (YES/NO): YES